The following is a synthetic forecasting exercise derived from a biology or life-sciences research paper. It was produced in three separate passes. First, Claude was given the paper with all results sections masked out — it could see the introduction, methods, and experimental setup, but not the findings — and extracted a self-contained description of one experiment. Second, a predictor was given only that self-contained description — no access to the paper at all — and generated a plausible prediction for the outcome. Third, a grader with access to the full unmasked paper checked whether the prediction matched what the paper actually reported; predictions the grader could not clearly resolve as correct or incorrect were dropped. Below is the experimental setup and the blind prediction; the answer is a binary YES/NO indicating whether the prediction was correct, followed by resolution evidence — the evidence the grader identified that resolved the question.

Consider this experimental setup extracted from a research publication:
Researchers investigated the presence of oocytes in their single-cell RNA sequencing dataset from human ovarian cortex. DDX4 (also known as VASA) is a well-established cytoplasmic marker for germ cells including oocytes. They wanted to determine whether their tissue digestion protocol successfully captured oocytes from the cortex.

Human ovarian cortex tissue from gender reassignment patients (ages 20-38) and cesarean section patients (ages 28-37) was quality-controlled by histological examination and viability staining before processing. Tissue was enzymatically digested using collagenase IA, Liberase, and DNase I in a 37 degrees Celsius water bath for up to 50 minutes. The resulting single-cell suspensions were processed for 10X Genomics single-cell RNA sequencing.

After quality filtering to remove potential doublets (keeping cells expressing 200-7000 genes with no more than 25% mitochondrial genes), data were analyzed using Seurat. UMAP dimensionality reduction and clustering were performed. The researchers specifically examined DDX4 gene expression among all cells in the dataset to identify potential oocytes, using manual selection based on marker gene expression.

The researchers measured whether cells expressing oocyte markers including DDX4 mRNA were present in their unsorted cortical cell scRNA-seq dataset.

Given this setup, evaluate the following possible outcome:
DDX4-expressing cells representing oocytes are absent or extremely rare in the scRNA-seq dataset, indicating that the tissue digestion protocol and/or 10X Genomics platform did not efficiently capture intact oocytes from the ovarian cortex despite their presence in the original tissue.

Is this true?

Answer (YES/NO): NO